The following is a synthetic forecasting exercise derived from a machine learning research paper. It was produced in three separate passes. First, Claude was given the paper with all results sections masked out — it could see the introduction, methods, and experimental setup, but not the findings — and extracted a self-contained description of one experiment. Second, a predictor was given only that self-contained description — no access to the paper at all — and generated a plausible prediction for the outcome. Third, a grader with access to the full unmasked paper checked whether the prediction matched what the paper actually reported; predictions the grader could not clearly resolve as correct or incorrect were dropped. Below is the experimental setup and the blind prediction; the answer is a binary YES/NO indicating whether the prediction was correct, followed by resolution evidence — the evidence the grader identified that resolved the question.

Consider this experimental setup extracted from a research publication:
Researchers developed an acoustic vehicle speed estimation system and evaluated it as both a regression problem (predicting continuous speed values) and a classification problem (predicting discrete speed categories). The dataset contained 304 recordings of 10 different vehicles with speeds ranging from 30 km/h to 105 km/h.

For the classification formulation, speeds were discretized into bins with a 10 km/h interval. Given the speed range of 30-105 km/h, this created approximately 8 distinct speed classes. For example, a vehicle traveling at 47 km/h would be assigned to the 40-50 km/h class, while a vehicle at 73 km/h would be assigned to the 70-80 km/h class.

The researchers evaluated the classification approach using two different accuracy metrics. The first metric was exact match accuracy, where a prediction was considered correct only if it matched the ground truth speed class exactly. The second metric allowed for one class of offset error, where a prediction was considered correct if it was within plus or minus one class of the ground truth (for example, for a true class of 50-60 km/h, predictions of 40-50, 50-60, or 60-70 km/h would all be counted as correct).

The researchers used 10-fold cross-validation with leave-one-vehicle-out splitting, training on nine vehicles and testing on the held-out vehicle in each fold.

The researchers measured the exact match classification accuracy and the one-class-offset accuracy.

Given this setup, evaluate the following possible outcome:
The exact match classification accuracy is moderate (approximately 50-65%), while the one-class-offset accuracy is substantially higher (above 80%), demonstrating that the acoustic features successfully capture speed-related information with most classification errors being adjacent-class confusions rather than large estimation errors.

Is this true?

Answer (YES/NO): NO